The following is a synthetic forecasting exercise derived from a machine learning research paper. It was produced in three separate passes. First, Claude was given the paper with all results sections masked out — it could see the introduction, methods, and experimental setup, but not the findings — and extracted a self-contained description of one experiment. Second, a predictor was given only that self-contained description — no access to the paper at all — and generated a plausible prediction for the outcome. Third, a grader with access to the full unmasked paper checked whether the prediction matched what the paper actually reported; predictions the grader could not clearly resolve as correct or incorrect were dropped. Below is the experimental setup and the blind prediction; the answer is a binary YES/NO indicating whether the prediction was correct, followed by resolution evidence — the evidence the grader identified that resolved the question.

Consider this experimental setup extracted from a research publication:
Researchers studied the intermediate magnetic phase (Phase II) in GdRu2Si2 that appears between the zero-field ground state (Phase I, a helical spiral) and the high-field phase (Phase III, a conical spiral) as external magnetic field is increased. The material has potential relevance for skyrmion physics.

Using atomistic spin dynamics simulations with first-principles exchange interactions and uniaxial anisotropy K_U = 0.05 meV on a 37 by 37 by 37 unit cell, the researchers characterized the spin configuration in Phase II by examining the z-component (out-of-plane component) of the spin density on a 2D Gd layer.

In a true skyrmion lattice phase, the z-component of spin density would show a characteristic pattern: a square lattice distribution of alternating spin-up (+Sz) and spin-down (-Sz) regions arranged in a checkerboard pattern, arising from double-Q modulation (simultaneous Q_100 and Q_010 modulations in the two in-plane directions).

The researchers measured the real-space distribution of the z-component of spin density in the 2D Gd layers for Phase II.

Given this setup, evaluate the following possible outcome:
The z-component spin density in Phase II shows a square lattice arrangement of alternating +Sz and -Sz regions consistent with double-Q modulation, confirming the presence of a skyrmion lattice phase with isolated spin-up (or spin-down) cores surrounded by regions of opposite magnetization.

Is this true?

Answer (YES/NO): NO